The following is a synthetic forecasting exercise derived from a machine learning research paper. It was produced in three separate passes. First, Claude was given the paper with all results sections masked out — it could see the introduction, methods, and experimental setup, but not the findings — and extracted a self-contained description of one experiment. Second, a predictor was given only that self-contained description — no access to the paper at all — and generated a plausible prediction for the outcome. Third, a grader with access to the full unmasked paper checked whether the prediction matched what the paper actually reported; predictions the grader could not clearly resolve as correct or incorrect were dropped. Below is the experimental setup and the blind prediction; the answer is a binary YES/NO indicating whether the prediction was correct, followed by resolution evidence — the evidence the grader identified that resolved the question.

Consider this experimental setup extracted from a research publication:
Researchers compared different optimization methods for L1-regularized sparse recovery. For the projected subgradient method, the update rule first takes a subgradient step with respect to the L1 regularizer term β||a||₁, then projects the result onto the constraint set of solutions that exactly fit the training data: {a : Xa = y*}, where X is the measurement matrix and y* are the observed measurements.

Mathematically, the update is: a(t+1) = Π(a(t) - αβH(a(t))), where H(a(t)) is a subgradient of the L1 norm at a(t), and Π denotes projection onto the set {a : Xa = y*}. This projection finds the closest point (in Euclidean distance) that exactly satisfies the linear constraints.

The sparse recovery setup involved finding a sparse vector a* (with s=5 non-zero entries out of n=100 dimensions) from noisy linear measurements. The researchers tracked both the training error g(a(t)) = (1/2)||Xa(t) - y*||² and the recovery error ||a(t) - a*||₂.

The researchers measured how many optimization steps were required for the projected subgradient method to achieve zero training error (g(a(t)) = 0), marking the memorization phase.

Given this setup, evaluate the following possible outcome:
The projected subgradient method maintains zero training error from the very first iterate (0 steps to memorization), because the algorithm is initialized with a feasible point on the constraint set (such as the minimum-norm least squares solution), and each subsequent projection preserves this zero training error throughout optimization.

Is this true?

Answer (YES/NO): NO